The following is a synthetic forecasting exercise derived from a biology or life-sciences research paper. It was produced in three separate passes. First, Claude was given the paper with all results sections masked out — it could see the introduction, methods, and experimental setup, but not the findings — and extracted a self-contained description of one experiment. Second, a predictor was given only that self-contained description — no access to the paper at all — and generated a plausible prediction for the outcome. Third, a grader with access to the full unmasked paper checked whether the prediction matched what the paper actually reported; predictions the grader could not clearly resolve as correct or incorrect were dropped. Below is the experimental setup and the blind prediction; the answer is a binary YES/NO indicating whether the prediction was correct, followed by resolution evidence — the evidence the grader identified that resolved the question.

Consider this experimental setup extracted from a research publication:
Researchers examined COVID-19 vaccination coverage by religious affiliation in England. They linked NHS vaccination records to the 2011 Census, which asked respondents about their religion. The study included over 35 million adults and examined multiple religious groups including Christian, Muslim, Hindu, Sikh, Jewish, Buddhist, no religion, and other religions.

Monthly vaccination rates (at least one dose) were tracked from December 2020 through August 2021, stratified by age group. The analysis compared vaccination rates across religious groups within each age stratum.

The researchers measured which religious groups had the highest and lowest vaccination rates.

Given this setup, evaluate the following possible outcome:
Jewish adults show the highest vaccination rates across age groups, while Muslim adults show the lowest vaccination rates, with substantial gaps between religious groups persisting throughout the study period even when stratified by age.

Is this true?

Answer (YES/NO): NO